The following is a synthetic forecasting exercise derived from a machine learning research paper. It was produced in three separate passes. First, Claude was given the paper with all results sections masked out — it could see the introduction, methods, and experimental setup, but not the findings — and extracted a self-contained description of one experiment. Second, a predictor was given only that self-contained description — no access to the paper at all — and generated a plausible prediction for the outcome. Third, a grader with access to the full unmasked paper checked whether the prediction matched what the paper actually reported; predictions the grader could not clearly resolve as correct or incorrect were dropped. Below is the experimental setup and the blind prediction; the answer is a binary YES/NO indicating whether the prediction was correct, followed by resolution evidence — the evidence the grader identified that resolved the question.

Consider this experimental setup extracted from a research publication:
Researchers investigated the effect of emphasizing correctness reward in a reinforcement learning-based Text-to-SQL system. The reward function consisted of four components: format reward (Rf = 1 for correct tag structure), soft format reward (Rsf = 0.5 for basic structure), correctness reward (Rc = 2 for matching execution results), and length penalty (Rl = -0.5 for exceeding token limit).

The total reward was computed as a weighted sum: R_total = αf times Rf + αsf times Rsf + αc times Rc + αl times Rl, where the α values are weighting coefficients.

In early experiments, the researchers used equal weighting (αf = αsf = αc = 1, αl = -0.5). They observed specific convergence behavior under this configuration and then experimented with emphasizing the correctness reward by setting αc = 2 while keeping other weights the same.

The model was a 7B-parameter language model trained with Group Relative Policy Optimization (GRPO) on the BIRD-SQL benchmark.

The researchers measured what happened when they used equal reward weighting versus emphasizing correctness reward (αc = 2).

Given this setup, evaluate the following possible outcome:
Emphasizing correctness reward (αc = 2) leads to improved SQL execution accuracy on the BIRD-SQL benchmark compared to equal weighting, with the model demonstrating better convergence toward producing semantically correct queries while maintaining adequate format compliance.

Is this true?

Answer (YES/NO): YES